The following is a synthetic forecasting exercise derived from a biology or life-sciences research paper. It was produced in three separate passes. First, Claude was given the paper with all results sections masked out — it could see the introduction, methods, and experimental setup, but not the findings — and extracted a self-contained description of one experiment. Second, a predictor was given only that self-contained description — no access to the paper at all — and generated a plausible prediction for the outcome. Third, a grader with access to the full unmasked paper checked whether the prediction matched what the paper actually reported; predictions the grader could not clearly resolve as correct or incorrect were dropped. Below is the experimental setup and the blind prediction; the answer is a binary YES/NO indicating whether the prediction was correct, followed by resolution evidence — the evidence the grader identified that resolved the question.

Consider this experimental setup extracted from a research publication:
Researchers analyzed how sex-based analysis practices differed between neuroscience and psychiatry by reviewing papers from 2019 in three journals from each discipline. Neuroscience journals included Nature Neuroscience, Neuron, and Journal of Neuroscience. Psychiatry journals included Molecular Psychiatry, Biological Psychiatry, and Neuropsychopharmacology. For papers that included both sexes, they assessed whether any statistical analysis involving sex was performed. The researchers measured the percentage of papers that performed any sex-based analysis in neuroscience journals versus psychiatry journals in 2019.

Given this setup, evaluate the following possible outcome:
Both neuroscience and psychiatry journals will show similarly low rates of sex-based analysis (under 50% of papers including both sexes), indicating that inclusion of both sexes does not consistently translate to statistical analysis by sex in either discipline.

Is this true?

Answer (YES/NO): NO